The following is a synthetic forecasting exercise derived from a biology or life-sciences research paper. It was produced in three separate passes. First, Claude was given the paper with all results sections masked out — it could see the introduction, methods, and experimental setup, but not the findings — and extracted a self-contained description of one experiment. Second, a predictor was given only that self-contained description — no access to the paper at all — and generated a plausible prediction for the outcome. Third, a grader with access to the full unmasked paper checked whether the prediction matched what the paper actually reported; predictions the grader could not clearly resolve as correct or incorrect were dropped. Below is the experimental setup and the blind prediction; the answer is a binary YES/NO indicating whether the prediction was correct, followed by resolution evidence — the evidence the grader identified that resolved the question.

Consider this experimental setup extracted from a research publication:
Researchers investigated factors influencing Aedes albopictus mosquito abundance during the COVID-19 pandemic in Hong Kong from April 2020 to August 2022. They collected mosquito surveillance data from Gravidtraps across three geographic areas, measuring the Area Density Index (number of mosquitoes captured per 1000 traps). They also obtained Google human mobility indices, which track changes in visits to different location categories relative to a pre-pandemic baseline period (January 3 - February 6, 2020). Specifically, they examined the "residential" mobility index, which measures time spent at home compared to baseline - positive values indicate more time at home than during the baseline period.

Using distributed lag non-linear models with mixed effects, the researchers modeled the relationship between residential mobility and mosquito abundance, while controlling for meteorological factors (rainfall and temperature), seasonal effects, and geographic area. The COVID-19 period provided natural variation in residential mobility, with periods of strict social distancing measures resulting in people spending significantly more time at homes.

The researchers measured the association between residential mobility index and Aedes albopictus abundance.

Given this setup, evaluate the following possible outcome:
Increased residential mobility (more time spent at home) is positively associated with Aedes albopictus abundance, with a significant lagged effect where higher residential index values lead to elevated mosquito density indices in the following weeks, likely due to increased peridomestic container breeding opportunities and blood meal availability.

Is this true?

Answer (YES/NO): NO